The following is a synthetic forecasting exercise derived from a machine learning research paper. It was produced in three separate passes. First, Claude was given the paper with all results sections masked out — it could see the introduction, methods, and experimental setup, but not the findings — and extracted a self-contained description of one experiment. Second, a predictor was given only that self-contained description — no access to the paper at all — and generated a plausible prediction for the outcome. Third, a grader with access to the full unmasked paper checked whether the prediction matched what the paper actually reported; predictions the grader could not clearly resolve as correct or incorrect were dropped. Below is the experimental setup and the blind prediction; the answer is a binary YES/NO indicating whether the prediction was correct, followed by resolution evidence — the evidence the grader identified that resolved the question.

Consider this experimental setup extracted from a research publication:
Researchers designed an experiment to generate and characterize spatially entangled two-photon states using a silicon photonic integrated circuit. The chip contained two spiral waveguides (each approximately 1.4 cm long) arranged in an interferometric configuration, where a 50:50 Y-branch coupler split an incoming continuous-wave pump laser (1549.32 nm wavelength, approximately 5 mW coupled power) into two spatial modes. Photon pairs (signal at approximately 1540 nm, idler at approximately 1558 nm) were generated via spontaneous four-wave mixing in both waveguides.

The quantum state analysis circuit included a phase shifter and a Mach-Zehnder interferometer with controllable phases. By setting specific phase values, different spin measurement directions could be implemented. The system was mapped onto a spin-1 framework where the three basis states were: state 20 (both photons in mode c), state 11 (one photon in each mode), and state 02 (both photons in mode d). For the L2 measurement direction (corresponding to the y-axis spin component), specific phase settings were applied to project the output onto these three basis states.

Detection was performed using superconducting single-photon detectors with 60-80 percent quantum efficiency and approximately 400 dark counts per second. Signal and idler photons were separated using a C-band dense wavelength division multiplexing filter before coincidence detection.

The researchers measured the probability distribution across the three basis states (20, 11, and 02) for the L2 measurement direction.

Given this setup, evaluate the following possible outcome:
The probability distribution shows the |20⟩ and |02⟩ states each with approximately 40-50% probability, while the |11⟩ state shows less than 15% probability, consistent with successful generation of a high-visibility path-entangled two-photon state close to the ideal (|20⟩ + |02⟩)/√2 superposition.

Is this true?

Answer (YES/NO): NO